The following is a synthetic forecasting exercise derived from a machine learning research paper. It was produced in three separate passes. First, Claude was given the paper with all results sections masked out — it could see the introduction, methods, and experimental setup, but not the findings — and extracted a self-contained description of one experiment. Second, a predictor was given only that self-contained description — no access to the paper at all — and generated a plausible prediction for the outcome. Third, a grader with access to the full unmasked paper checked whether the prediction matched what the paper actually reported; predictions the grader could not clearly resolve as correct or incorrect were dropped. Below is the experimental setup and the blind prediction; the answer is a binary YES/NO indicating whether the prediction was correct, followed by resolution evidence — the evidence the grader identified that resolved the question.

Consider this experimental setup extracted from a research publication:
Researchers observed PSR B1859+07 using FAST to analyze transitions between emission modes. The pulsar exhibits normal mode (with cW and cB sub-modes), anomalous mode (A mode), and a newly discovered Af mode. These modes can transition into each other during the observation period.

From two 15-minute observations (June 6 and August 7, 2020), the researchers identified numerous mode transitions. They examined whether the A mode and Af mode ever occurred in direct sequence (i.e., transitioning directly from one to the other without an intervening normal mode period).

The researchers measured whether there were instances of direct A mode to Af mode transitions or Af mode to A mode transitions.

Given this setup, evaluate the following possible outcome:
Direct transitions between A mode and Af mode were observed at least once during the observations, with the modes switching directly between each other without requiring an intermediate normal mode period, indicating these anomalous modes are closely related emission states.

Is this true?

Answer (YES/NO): YES